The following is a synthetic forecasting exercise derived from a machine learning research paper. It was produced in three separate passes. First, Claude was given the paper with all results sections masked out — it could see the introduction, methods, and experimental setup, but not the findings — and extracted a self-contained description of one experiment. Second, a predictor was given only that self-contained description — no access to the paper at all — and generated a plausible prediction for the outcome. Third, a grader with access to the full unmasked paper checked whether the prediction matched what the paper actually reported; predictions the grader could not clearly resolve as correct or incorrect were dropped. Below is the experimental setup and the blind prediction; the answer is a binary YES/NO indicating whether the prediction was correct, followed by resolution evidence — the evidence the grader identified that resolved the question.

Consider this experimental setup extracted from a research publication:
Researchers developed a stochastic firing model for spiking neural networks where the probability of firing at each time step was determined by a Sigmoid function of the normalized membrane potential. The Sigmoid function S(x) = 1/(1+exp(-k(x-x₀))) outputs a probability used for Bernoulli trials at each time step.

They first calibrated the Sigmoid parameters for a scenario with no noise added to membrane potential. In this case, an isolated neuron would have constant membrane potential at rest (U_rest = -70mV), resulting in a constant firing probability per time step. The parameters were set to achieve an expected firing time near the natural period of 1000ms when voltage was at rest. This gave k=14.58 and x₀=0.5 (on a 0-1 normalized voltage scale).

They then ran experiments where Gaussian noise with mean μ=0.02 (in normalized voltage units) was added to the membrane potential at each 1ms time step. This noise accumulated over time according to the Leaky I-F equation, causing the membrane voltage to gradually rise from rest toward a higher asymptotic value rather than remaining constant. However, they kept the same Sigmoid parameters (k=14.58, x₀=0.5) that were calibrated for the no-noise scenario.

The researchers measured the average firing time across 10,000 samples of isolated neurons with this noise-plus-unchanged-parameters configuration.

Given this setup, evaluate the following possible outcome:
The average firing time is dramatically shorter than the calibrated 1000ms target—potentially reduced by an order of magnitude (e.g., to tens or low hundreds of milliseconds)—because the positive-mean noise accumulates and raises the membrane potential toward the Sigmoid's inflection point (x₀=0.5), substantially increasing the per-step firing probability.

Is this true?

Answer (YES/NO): YES